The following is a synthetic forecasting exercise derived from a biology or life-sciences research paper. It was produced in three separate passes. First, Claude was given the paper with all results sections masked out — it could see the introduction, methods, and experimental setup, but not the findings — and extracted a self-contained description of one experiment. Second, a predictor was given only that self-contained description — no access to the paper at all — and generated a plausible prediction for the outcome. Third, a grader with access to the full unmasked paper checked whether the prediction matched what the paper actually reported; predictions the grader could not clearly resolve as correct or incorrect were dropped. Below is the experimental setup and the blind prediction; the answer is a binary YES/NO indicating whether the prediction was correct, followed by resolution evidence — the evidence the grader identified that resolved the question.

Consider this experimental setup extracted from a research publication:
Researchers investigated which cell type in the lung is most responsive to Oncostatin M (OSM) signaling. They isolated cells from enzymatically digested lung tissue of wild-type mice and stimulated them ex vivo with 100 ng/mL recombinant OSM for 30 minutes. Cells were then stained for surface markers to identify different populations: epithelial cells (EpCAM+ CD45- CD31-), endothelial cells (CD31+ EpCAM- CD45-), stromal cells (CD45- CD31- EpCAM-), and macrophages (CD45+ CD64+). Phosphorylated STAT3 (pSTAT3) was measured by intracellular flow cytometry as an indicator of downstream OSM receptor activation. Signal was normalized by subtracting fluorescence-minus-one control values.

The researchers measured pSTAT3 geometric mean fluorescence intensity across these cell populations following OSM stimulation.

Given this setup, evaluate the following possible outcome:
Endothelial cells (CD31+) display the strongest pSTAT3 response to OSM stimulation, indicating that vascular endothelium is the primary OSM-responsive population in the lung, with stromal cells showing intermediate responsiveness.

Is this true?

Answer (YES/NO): NO